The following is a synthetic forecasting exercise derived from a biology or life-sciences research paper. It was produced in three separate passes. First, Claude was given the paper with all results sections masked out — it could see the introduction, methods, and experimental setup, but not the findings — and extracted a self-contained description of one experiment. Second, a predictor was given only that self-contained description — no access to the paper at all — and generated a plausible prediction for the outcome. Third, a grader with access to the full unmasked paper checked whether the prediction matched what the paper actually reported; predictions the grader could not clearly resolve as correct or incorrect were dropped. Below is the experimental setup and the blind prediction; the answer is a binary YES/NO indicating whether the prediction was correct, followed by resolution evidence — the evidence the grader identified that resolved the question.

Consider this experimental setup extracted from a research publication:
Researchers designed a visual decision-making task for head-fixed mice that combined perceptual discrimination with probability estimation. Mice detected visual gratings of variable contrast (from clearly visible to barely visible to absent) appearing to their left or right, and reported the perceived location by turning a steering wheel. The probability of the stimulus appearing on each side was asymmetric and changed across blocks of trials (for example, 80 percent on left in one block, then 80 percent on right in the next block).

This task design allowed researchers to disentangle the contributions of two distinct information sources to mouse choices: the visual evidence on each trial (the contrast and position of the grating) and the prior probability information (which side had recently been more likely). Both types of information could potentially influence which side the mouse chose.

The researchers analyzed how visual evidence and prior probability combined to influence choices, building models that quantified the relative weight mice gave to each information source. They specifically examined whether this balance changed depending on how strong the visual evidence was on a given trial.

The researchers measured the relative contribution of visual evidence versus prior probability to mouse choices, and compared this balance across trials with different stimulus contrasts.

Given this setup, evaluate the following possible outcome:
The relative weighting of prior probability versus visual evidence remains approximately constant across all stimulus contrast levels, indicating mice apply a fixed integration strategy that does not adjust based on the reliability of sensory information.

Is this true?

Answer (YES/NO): NO